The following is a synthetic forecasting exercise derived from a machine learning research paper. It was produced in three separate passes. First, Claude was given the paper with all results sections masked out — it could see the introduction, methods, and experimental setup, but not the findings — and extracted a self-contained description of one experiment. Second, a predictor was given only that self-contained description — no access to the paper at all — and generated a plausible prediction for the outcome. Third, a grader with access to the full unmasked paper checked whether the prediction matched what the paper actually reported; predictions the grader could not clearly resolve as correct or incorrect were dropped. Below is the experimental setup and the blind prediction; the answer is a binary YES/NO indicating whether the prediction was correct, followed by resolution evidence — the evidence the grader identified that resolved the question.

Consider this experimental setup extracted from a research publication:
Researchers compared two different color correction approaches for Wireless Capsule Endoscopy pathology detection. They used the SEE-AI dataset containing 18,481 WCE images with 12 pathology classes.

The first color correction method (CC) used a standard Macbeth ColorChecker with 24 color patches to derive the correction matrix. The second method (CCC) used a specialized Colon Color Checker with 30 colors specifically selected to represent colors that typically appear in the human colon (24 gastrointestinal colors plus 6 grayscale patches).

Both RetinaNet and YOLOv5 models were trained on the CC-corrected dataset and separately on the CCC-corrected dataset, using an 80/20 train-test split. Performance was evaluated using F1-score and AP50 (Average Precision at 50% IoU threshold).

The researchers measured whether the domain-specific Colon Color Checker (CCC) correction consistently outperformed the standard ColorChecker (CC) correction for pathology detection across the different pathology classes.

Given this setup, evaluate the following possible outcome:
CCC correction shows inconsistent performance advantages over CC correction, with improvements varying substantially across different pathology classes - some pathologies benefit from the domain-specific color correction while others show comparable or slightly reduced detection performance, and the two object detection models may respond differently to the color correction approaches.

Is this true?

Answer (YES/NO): YES